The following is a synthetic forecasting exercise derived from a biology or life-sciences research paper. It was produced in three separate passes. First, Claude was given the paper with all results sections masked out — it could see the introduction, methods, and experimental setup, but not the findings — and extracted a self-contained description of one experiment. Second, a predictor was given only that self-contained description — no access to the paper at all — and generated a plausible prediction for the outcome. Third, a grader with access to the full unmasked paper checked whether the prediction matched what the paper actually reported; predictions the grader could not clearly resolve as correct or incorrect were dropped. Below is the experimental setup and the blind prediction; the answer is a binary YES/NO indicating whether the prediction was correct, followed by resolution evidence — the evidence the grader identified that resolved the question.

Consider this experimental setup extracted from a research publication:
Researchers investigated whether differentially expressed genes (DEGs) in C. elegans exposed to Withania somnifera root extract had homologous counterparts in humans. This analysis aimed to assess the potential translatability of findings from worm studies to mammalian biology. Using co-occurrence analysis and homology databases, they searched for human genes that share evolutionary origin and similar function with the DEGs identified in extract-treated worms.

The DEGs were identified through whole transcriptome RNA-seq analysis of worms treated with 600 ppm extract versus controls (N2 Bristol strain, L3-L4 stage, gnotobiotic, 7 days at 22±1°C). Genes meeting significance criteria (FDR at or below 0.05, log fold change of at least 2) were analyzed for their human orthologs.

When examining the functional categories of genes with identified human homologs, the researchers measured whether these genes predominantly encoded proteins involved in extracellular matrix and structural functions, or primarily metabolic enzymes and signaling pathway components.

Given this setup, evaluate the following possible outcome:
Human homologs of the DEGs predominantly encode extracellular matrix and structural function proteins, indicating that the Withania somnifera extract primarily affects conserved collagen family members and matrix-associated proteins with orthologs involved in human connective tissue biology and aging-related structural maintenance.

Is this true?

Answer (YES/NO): YES